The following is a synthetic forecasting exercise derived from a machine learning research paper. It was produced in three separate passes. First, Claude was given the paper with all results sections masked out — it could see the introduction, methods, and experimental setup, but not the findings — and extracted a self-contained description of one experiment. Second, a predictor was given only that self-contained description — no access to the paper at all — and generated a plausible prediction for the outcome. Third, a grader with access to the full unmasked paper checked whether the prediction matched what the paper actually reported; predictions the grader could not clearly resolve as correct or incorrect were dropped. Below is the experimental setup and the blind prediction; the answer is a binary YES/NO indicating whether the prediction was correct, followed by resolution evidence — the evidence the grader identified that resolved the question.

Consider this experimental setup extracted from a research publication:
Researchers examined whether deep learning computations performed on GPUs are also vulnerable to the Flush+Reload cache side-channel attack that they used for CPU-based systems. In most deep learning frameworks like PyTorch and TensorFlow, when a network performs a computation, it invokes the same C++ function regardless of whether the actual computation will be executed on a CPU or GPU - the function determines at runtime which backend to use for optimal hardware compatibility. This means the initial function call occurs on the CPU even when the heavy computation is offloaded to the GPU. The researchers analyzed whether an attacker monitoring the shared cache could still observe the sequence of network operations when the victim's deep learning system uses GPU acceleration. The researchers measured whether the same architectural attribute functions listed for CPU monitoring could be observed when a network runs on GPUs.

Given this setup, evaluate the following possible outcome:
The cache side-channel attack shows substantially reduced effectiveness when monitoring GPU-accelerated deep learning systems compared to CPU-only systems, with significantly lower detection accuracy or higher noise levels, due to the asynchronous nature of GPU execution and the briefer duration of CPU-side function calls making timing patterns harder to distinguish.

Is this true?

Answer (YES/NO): NO